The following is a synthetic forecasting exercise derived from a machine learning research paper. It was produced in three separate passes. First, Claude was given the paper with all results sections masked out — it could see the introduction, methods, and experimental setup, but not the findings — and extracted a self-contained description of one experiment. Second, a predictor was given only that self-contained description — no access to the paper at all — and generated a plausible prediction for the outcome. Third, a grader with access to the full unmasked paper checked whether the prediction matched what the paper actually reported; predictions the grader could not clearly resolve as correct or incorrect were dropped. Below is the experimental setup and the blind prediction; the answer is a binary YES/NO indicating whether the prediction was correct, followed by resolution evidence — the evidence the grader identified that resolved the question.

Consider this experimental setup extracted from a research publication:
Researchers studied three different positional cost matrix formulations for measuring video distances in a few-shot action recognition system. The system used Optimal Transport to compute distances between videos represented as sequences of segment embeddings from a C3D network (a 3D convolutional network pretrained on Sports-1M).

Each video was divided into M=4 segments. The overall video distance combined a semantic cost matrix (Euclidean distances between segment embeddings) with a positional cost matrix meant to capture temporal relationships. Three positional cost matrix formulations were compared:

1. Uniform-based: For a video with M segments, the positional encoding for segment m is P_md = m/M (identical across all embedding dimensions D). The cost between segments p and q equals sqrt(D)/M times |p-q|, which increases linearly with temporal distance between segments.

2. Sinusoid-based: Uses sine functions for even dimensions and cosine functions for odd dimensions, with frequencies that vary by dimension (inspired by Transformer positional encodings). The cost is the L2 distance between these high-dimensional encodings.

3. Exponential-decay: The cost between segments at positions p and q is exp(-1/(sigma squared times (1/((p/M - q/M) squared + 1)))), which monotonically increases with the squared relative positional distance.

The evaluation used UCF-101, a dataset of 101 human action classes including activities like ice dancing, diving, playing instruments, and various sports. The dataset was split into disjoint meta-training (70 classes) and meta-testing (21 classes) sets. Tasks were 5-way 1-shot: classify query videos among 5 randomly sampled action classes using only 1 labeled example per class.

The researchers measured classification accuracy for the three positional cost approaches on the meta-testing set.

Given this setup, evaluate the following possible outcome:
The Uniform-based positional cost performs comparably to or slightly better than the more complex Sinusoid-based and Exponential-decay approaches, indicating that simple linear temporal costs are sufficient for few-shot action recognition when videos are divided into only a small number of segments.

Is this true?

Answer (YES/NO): NO